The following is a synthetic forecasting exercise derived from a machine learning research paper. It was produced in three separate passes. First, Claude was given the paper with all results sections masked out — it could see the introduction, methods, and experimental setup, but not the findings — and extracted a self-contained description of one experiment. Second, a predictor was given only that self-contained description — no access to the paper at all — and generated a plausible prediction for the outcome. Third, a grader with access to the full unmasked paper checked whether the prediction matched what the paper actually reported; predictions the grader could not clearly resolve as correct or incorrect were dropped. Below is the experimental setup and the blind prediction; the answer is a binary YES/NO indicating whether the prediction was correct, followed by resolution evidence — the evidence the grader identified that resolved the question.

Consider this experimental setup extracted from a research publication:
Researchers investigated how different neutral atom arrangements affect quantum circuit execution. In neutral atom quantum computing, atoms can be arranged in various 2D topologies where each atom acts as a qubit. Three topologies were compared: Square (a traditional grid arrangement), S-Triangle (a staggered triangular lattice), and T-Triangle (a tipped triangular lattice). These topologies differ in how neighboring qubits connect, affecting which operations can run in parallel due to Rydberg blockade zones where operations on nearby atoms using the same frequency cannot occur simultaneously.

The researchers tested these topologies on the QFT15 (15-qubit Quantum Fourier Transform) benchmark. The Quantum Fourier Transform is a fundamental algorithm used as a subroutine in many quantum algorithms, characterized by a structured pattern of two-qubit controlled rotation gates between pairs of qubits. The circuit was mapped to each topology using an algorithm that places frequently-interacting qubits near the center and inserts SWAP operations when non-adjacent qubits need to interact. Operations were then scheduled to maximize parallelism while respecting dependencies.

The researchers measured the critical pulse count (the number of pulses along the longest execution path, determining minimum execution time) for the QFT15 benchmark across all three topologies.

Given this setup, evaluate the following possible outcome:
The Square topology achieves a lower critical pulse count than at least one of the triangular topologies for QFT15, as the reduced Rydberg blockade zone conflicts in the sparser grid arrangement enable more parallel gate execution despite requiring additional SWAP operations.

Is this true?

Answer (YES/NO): NO